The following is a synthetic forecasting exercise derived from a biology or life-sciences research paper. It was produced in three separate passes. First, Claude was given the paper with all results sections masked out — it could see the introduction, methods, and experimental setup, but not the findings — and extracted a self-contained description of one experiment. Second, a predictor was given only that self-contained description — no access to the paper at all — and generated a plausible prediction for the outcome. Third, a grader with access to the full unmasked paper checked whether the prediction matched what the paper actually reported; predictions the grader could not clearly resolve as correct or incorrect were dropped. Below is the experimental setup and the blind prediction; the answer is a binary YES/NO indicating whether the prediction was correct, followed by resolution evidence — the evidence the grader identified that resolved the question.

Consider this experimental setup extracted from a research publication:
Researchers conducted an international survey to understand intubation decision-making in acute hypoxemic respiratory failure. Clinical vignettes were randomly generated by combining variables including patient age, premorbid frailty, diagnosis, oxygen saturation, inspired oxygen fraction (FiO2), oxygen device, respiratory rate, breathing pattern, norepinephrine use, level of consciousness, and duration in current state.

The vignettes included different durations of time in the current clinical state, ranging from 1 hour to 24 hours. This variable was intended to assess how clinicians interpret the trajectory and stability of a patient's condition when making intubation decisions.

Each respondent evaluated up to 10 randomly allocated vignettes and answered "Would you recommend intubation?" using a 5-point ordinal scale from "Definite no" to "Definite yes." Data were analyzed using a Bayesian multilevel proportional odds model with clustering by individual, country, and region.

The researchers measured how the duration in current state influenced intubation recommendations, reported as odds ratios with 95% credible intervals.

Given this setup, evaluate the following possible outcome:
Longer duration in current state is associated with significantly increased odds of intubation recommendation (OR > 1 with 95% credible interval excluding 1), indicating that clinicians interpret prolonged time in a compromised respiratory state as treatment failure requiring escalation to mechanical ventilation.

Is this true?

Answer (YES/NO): NO